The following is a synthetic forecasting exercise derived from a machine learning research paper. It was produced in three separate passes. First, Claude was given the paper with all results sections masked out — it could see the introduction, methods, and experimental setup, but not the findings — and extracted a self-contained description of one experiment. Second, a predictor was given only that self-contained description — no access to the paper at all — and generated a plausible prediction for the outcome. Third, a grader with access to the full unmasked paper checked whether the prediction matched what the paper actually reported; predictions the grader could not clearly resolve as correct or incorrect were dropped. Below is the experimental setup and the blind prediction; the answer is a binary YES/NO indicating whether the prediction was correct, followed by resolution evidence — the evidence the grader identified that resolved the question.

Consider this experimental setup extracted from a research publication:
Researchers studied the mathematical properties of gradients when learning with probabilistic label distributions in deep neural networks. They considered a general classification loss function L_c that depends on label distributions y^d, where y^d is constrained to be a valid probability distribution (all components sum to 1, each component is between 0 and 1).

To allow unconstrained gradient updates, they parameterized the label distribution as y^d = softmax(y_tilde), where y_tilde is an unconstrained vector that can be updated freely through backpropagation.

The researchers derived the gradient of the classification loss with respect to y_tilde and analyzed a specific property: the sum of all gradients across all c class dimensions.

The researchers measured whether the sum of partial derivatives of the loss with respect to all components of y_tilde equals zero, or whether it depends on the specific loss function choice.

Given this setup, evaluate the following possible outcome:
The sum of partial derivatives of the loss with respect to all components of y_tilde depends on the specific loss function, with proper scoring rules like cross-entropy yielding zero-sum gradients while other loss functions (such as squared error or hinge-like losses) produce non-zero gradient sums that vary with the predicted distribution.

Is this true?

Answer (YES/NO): NO